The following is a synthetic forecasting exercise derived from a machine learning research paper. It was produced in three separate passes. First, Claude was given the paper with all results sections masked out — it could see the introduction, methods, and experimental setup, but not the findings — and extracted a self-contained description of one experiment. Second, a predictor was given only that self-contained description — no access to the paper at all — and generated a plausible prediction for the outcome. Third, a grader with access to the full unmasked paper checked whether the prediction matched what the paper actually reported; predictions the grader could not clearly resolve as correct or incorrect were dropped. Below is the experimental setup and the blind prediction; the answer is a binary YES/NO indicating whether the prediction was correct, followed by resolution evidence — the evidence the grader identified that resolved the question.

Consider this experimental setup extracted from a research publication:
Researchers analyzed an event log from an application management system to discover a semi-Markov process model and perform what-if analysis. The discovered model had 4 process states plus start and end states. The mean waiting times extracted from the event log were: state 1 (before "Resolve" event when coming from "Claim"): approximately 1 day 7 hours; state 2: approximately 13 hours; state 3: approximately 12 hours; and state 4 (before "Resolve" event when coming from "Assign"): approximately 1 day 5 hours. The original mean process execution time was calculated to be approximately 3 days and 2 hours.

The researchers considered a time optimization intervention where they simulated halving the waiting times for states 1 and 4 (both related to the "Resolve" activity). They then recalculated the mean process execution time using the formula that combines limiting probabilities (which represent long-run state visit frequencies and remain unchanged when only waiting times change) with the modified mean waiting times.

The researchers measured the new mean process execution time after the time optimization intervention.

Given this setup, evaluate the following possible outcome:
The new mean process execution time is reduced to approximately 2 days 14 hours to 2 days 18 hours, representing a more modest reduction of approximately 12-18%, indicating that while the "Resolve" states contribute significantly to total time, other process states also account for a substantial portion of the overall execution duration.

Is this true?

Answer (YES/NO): NO